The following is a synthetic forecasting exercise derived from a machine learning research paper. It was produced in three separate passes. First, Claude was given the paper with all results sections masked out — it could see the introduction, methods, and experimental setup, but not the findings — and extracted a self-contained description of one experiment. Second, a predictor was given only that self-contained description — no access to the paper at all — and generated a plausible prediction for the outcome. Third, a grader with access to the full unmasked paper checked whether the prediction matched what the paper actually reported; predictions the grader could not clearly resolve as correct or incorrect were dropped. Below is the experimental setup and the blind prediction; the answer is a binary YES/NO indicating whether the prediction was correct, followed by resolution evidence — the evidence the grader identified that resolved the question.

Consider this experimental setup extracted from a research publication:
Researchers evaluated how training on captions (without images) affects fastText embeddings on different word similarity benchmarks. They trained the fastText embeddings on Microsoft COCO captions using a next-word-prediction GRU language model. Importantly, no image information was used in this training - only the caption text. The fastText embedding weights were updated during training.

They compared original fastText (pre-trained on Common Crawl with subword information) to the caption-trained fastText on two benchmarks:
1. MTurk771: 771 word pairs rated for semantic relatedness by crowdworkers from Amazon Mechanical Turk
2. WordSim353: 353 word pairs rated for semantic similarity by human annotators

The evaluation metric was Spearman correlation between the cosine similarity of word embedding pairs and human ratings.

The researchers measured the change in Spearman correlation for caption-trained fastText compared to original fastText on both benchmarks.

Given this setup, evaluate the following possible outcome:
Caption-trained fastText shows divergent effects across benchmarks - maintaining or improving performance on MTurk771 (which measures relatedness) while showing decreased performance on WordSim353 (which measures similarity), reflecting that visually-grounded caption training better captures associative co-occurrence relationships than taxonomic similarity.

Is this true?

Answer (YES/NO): NO